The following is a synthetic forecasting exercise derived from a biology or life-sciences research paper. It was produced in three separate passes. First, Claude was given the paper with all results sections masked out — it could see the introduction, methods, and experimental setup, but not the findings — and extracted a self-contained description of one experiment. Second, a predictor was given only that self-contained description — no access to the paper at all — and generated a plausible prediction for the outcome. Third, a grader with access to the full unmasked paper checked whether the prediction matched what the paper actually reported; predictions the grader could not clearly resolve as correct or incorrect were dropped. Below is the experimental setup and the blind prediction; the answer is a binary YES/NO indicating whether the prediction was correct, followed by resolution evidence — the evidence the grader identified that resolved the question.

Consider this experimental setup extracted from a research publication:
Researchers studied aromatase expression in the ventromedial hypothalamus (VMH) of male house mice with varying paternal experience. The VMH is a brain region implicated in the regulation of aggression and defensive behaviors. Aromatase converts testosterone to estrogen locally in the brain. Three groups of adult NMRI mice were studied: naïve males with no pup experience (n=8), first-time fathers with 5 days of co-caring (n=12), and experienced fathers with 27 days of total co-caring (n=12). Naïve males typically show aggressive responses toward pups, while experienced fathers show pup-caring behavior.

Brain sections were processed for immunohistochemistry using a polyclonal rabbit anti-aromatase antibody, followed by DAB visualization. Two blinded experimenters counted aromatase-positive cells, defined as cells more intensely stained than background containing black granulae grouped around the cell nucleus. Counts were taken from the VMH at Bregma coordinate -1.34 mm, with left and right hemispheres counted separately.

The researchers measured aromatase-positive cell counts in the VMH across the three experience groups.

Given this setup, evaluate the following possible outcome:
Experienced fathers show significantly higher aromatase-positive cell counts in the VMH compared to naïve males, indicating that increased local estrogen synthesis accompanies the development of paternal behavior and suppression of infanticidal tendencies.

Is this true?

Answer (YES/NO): YES